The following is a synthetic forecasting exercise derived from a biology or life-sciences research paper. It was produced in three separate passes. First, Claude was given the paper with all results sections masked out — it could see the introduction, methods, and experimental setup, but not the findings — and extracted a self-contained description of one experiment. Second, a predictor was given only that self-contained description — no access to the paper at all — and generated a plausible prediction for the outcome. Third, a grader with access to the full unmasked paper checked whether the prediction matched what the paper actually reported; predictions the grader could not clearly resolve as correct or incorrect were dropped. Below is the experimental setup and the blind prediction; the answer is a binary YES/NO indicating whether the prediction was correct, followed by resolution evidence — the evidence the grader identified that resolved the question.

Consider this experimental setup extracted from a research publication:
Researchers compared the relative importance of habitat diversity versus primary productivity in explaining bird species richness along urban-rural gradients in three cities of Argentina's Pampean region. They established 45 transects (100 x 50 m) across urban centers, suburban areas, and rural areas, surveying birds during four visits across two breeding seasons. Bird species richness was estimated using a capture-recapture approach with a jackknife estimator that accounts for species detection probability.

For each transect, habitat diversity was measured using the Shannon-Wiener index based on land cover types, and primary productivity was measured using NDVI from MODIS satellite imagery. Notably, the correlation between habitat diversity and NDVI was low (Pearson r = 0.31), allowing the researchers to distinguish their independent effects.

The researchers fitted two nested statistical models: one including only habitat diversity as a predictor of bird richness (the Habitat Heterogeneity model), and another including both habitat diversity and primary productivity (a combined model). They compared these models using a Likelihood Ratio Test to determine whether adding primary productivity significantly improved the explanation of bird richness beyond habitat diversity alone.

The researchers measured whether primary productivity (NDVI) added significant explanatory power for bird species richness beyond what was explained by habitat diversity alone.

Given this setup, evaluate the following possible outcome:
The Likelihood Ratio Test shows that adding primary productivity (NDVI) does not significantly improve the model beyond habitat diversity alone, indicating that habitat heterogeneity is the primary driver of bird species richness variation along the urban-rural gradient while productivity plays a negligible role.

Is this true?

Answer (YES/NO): NO